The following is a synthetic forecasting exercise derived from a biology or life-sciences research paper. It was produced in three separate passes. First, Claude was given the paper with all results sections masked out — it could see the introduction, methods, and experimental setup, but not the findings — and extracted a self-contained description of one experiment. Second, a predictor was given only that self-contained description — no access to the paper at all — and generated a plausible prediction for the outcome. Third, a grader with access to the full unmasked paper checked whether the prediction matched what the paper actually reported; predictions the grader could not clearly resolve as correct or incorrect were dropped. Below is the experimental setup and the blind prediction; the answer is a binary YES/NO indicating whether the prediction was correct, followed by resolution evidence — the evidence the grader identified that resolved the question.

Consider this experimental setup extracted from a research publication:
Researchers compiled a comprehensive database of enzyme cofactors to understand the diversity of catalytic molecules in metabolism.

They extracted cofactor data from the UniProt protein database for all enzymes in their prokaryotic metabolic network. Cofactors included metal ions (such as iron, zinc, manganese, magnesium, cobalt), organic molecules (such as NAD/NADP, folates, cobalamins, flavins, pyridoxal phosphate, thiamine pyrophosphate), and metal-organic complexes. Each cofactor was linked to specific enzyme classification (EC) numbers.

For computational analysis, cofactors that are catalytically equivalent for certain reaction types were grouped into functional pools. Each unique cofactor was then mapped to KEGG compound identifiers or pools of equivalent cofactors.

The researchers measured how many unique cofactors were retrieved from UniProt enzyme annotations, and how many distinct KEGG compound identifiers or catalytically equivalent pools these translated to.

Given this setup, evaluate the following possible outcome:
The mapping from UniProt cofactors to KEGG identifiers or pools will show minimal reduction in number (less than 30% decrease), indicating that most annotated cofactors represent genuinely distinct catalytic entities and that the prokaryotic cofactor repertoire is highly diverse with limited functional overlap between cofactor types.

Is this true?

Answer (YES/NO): NO